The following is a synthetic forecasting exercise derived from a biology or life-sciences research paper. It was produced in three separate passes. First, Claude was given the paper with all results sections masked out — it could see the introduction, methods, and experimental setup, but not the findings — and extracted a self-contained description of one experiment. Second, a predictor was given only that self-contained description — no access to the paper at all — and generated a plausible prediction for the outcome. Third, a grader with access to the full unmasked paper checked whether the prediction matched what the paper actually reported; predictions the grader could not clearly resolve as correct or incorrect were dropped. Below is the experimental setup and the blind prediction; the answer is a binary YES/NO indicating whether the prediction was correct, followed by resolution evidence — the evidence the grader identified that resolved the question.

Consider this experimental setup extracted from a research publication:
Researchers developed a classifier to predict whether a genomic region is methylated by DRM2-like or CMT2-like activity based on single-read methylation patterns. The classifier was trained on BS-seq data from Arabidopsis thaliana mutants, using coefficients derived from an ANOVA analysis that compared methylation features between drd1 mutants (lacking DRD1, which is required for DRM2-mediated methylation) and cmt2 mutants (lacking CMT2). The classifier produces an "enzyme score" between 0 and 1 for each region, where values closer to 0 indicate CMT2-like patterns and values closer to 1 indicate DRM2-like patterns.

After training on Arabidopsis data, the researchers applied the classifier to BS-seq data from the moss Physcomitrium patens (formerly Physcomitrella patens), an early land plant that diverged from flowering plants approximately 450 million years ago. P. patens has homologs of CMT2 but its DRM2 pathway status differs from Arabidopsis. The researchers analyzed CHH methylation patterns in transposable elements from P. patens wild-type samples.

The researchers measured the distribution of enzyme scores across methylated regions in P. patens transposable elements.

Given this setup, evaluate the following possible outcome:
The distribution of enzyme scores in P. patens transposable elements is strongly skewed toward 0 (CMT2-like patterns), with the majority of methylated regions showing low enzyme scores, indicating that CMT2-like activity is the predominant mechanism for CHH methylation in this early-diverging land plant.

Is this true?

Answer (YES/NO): NO